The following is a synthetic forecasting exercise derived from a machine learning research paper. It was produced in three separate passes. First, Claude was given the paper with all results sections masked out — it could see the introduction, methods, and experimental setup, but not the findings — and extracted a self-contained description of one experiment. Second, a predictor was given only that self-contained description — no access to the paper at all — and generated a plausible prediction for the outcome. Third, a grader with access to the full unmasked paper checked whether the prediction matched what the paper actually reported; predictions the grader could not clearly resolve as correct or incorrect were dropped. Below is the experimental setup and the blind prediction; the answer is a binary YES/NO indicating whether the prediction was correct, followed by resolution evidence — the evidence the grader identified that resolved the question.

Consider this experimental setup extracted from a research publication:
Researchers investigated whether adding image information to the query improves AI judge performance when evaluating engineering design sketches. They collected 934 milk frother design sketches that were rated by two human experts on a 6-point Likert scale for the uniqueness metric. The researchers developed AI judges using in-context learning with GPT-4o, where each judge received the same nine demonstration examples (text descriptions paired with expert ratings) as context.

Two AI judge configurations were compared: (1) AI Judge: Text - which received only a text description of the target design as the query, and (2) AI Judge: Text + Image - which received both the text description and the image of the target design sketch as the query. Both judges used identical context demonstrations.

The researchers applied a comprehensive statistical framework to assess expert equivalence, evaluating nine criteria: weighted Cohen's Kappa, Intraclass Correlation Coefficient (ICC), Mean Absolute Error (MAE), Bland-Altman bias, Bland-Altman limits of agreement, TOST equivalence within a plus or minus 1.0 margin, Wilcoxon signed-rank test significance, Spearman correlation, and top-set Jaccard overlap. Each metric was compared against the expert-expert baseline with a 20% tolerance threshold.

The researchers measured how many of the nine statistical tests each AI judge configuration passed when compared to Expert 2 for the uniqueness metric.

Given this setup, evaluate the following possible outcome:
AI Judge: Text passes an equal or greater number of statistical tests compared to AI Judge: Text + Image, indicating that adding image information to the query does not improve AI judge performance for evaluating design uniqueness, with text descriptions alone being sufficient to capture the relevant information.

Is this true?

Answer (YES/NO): YES